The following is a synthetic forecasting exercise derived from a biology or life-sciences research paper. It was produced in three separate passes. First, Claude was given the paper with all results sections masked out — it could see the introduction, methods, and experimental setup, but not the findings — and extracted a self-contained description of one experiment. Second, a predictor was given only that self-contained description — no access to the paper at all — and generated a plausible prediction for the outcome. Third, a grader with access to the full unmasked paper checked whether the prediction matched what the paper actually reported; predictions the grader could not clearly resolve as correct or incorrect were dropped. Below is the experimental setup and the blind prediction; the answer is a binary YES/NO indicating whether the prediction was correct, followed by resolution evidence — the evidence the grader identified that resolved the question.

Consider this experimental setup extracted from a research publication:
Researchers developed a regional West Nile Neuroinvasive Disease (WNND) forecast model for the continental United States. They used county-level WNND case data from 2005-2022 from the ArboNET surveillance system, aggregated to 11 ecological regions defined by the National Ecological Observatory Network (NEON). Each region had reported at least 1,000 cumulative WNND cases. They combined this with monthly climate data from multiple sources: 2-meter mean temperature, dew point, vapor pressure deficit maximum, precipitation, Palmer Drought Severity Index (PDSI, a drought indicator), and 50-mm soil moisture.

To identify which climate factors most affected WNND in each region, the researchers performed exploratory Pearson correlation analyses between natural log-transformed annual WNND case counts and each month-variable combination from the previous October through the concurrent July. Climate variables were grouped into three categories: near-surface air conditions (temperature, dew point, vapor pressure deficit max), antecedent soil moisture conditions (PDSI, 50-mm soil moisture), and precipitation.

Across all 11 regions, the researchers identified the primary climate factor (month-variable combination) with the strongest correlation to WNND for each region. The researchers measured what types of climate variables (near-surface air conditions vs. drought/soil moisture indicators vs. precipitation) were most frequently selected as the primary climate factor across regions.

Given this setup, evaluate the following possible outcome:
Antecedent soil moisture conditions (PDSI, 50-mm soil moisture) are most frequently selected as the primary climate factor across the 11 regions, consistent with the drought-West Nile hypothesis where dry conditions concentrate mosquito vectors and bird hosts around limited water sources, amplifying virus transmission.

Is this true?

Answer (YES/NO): YES